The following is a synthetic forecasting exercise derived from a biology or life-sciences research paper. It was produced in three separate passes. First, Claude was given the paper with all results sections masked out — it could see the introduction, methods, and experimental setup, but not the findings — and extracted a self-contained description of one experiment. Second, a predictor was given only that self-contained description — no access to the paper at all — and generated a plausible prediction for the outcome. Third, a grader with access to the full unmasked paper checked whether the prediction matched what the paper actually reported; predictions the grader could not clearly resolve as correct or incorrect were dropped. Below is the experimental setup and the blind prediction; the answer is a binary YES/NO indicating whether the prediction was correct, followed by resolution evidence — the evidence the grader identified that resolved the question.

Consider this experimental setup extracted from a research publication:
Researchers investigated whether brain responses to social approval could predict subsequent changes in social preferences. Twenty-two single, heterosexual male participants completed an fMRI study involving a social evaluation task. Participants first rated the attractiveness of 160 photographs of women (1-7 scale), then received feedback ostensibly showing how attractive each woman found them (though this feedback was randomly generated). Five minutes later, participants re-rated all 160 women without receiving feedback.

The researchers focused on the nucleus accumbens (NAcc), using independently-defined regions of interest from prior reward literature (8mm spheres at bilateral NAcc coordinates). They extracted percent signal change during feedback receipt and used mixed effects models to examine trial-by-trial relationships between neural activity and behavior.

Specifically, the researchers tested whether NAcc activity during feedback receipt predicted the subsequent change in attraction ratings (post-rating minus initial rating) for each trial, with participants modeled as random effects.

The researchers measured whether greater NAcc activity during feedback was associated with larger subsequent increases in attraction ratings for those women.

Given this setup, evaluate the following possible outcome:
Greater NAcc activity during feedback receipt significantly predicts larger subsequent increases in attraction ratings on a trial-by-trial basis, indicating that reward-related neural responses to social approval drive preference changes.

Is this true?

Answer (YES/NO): YES